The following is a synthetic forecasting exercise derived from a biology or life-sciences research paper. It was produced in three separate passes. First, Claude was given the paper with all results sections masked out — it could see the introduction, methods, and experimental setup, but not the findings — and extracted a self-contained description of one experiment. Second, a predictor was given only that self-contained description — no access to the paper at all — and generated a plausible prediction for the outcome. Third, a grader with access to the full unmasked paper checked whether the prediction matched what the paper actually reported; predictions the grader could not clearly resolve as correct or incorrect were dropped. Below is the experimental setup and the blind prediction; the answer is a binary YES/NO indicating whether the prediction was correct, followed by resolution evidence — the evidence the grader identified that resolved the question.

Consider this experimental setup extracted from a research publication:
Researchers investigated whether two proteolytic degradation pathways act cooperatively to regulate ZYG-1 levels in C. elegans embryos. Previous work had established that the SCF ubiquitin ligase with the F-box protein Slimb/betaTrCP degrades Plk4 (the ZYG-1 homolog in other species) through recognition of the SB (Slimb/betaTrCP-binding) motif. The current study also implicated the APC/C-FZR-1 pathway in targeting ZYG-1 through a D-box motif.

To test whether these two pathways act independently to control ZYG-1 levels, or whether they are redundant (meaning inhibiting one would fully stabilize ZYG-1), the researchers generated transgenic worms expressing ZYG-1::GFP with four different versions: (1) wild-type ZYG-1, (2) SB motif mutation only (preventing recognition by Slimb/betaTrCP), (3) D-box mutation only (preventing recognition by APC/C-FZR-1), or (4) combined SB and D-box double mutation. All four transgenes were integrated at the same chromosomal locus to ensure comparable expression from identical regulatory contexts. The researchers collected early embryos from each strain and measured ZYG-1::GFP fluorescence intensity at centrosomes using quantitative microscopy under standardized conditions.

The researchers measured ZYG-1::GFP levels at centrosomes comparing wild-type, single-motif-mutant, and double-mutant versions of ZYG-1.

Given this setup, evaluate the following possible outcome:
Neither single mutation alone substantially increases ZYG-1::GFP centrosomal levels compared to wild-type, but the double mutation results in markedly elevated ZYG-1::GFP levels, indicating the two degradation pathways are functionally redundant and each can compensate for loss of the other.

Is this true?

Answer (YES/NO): NO